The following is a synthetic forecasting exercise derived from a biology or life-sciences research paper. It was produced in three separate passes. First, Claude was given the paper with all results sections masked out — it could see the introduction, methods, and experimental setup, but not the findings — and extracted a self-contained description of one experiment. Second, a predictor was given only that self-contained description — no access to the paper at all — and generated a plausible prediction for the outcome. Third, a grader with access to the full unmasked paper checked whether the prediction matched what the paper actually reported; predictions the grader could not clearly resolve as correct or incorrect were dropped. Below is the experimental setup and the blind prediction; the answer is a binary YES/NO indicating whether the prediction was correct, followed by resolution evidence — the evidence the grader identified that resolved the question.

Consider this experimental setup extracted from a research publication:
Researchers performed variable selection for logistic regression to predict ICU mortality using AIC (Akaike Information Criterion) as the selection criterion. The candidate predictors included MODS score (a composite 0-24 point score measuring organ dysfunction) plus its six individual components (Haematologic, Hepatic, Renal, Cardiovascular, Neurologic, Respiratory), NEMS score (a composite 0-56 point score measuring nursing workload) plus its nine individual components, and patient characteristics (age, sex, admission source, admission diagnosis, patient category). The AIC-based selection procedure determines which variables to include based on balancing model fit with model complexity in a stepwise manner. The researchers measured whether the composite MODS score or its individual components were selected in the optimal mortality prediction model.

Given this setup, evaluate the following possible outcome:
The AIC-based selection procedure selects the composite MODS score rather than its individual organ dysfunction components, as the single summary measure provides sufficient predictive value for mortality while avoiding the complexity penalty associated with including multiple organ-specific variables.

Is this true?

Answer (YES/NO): NO